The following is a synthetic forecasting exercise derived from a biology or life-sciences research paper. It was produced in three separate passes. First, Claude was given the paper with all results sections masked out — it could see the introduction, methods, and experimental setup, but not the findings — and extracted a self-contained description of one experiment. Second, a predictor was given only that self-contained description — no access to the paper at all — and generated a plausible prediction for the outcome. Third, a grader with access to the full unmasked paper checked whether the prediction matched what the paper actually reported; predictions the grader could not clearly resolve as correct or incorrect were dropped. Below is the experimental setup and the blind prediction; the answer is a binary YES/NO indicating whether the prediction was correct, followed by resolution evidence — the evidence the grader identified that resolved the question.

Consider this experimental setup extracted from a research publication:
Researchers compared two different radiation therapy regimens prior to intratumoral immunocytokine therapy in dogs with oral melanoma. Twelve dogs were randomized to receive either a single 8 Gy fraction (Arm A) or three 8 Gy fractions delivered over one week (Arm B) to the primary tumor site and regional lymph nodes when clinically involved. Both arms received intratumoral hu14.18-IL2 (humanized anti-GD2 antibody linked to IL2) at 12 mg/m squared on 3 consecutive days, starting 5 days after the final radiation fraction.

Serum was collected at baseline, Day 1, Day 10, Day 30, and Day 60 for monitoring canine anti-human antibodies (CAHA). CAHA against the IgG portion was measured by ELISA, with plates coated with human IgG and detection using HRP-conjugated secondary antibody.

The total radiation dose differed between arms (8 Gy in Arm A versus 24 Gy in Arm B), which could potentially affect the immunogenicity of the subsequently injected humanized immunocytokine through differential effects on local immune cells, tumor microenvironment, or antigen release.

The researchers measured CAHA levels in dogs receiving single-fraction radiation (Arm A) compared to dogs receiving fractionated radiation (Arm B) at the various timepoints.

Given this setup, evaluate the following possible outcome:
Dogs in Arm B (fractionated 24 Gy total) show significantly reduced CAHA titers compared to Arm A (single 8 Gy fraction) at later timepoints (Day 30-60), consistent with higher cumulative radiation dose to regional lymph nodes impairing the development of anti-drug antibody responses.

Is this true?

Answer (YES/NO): NO